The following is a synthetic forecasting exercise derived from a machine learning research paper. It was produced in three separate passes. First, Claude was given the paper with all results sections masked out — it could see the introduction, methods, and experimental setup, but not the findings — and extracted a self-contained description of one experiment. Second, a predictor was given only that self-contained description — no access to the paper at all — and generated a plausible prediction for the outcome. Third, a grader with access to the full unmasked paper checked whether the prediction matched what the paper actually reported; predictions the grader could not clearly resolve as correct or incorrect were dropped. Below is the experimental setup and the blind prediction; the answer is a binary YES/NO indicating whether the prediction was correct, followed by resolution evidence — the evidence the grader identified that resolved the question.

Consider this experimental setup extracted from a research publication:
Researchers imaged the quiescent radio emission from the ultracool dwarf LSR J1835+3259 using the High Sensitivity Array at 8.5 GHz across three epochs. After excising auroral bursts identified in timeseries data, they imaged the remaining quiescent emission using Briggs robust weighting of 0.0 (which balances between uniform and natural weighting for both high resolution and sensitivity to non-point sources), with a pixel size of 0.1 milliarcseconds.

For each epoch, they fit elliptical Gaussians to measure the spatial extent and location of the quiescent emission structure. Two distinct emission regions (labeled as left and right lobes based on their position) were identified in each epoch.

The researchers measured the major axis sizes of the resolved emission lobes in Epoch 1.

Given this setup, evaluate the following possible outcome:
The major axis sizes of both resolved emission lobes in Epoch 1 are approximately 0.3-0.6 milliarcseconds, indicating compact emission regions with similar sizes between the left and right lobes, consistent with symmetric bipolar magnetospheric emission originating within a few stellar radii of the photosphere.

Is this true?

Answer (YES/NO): NO